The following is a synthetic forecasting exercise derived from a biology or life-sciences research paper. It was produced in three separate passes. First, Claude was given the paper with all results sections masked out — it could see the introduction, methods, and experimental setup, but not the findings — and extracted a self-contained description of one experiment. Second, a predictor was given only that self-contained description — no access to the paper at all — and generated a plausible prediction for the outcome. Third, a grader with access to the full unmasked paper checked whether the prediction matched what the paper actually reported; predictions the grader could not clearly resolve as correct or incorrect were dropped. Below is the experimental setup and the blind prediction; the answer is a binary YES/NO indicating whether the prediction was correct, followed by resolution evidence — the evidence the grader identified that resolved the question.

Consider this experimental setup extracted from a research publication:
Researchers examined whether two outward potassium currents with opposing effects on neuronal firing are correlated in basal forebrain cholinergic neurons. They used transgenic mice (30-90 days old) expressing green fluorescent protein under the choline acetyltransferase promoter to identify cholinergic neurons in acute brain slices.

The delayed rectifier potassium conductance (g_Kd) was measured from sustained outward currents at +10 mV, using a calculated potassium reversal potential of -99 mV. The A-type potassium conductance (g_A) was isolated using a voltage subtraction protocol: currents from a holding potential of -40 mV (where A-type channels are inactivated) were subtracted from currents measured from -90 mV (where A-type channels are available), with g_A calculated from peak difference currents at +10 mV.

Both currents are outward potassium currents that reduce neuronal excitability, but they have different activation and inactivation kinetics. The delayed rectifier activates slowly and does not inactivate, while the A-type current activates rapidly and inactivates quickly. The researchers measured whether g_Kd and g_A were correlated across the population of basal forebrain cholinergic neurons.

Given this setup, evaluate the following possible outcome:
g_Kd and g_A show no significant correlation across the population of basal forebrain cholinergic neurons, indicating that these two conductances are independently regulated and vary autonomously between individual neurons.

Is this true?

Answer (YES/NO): NO